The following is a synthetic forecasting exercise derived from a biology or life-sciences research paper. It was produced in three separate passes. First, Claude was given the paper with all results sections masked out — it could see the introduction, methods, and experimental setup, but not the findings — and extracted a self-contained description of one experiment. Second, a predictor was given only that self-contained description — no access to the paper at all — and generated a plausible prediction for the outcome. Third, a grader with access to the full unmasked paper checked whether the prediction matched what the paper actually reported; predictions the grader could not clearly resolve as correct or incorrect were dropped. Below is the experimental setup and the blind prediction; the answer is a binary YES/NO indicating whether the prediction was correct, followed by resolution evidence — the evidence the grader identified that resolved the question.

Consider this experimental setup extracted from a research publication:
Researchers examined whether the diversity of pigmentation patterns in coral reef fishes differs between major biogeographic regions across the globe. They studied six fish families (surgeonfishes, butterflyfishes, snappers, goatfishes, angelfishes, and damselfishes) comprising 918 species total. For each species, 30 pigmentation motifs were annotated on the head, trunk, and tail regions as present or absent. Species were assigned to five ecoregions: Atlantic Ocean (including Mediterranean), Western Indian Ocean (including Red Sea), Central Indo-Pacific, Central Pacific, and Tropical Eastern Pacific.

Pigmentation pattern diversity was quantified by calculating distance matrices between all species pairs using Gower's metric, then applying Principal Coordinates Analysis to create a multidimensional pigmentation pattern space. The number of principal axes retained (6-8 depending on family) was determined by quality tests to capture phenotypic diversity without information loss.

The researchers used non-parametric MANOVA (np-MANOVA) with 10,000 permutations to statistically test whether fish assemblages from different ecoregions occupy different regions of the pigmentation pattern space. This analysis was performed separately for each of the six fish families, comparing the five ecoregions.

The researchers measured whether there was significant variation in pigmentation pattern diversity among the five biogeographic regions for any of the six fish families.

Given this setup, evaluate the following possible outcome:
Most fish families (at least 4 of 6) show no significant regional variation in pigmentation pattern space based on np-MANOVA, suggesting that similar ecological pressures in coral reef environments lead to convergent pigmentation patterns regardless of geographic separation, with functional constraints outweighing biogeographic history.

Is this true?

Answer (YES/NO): YES